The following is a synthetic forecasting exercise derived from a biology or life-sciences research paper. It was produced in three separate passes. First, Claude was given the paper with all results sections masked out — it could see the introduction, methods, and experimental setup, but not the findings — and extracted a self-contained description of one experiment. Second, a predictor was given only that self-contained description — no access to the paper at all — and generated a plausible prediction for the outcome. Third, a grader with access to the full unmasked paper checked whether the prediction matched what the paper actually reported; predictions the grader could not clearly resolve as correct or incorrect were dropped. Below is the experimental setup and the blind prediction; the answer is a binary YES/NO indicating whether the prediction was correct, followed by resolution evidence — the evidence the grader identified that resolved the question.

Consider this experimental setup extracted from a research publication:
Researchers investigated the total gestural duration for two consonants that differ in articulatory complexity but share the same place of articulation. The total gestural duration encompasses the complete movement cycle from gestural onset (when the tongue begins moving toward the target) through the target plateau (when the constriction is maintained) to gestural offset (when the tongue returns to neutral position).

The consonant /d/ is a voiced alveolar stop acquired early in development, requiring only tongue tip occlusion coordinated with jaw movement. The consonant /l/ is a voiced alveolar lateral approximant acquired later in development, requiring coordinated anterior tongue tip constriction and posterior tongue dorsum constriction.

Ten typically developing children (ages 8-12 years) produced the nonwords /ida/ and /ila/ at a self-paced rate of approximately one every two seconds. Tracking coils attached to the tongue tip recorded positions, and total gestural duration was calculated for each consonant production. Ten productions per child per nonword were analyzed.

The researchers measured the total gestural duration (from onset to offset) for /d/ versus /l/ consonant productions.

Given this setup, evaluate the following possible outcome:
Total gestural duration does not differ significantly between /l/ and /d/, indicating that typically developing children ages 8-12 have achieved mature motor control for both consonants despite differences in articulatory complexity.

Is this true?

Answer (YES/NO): YES